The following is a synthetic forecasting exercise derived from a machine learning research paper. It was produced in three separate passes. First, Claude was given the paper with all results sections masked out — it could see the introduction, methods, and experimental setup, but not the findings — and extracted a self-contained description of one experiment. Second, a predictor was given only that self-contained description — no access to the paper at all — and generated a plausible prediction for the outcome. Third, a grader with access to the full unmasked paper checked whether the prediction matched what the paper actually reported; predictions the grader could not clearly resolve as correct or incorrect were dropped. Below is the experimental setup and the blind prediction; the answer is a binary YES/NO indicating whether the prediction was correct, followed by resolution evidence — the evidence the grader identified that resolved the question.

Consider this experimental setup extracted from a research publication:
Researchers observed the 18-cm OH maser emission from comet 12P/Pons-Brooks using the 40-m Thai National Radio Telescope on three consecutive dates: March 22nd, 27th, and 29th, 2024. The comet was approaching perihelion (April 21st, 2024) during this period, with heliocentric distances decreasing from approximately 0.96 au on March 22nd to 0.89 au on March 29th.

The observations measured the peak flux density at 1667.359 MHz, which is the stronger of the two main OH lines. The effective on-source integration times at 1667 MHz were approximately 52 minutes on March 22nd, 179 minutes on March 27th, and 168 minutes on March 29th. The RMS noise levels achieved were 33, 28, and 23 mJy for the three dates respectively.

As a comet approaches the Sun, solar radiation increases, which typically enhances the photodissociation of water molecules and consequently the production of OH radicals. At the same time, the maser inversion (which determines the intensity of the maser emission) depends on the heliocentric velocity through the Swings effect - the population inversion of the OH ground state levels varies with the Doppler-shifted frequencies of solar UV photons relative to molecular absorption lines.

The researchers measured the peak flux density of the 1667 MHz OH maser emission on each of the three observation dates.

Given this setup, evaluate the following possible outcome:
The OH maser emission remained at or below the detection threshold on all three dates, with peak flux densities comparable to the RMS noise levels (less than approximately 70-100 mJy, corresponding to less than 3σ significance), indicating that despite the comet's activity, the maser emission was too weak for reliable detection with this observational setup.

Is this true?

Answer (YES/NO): NO